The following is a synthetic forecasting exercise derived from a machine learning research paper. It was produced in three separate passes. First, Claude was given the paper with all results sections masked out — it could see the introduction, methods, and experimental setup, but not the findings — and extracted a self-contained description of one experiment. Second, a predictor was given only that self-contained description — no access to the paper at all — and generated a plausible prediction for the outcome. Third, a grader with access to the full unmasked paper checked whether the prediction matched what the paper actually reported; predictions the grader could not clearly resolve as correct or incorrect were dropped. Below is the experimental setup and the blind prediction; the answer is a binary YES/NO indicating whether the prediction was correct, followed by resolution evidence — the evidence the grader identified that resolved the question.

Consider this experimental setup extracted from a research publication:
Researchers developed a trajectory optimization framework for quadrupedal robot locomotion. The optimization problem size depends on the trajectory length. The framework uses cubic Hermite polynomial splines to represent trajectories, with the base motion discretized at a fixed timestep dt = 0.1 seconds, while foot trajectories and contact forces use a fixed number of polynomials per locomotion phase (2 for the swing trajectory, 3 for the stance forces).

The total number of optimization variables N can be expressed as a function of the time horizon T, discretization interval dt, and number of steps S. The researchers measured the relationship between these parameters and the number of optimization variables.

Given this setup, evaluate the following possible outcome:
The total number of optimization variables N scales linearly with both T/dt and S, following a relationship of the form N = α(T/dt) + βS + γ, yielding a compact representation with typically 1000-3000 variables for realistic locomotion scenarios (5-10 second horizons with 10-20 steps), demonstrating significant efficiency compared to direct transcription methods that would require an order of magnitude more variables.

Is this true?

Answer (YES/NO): NO